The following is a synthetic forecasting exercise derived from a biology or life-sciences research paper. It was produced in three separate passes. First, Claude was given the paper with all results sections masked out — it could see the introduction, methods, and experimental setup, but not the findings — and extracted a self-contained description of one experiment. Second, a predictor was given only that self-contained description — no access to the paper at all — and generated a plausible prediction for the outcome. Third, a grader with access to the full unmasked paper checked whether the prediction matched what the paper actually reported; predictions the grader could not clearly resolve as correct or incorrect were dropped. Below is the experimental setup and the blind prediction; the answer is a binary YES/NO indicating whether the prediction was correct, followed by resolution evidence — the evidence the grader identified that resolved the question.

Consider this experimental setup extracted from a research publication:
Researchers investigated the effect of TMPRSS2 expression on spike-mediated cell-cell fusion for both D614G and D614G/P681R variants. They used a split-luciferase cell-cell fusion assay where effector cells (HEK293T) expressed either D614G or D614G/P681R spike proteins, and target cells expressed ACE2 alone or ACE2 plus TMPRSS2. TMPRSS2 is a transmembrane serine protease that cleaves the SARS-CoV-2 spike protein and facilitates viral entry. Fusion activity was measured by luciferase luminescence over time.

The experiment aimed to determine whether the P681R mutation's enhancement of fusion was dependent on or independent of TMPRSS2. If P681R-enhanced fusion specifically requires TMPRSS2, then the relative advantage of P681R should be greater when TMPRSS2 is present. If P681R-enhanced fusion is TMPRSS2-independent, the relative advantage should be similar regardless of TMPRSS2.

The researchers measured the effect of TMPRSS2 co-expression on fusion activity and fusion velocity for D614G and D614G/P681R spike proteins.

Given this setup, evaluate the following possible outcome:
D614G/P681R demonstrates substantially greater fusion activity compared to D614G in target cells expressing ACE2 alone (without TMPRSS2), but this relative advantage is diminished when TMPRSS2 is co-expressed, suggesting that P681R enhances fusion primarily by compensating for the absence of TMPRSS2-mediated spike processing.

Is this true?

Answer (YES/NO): NO